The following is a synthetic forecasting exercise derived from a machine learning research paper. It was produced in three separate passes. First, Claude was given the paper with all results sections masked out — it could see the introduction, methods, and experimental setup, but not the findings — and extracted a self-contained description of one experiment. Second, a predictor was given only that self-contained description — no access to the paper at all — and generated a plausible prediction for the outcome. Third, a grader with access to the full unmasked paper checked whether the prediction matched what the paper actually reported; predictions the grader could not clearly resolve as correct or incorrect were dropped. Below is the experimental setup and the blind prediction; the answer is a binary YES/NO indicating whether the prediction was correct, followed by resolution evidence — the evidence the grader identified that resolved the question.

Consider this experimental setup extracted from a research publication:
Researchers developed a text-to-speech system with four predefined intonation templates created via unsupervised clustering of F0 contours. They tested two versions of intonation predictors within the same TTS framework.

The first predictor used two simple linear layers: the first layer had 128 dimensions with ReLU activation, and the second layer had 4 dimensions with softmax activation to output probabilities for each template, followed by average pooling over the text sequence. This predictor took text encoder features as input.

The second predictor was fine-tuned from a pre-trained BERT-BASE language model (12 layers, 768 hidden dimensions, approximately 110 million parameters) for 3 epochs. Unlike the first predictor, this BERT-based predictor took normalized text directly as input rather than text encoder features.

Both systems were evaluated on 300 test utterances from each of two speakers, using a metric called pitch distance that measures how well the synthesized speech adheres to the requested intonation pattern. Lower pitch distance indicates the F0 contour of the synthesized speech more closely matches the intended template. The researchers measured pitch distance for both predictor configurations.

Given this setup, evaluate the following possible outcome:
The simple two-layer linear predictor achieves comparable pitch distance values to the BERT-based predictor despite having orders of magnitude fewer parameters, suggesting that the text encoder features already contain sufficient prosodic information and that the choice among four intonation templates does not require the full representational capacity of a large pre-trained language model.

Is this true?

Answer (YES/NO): YES